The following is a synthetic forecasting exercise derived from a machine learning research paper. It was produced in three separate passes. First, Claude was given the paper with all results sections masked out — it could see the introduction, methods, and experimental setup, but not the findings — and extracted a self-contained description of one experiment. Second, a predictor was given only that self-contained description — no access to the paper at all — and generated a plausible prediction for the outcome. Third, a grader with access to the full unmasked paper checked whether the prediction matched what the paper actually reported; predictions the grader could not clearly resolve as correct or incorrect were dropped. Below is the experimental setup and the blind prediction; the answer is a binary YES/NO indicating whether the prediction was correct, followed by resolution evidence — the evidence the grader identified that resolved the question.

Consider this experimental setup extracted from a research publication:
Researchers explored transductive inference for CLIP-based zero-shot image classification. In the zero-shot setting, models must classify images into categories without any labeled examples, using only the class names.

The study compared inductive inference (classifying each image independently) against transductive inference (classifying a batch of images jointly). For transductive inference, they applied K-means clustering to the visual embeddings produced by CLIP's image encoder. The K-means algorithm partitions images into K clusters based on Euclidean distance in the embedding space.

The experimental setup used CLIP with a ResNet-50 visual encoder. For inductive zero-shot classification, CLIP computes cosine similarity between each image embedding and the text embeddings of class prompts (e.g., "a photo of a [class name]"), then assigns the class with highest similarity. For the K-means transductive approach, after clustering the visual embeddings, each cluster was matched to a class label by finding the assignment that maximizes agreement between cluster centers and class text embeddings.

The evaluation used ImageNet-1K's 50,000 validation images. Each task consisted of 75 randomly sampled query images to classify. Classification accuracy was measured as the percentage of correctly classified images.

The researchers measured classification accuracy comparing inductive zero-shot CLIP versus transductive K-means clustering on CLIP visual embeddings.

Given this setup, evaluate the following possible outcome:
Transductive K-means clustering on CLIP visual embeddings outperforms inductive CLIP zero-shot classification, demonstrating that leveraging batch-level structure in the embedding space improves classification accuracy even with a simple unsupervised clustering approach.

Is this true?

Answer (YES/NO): NO